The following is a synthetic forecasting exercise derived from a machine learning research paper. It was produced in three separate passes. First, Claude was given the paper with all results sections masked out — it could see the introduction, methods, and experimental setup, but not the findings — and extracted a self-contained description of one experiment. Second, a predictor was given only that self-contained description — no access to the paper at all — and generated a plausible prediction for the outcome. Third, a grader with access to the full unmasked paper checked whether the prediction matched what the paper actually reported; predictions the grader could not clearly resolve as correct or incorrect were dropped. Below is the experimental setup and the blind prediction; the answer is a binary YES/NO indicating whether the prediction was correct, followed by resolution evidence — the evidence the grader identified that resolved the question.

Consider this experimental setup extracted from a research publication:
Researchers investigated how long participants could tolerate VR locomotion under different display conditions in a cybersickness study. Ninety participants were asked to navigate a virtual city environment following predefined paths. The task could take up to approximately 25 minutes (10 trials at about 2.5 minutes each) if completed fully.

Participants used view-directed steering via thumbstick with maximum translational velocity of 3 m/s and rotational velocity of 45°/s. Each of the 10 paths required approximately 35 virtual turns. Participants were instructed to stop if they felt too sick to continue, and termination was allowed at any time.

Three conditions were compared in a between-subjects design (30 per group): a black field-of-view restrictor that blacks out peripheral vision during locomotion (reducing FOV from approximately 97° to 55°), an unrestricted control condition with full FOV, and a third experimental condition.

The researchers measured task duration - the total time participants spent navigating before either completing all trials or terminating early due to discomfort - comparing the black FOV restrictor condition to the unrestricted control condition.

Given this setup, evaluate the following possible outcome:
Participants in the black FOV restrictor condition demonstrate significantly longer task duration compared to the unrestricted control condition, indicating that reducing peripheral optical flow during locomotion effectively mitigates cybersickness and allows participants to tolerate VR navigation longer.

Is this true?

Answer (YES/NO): NO